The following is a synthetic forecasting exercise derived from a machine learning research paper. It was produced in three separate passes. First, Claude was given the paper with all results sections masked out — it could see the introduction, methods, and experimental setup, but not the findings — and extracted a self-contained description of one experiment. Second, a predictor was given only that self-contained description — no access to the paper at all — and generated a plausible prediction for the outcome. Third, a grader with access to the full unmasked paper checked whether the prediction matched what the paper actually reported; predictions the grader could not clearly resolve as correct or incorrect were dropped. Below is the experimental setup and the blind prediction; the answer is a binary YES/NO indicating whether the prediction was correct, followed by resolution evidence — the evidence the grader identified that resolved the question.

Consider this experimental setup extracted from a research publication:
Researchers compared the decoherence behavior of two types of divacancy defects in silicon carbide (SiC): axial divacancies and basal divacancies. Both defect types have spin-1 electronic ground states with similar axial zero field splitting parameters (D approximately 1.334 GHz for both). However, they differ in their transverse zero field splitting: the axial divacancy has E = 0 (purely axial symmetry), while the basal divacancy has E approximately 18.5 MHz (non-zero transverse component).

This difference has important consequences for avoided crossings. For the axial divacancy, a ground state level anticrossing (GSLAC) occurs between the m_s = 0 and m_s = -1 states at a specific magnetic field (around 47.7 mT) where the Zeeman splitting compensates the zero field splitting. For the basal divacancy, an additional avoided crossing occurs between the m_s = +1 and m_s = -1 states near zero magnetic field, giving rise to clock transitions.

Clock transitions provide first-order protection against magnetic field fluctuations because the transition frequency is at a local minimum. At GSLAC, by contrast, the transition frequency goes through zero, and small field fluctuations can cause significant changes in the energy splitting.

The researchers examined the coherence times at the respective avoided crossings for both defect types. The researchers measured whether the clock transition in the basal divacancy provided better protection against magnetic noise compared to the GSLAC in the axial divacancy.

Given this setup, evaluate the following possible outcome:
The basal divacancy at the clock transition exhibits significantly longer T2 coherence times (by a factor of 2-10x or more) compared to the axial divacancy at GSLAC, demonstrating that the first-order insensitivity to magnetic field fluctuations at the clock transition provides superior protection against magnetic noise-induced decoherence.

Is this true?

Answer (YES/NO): YES